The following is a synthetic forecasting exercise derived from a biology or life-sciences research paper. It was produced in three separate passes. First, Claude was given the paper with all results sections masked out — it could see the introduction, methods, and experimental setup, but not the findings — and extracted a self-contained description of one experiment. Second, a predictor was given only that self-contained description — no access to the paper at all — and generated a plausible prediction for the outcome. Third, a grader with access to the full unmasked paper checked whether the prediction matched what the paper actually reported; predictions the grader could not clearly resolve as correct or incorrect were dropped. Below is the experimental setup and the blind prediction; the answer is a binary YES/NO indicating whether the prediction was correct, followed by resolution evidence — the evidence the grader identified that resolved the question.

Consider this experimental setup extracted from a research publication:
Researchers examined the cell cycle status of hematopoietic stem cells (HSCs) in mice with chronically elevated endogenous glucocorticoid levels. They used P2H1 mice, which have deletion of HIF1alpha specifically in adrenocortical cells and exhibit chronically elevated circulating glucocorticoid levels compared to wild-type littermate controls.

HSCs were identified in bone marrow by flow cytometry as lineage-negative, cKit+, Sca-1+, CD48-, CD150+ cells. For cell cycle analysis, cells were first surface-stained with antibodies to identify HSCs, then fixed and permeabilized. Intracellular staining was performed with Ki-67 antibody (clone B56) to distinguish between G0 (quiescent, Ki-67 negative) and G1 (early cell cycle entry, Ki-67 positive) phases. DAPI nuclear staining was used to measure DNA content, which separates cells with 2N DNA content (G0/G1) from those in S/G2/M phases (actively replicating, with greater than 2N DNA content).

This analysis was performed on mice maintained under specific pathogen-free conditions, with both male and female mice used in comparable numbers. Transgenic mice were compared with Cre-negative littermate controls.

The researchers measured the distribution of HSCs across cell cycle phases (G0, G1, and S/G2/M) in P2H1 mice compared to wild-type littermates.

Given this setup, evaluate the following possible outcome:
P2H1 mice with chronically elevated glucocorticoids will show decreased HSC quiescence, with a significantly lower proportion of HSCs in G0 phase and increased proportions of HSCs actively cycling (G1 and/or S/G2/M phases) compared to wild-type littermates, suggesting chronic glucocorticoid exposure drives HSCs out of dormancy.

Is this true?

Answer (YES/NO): NO